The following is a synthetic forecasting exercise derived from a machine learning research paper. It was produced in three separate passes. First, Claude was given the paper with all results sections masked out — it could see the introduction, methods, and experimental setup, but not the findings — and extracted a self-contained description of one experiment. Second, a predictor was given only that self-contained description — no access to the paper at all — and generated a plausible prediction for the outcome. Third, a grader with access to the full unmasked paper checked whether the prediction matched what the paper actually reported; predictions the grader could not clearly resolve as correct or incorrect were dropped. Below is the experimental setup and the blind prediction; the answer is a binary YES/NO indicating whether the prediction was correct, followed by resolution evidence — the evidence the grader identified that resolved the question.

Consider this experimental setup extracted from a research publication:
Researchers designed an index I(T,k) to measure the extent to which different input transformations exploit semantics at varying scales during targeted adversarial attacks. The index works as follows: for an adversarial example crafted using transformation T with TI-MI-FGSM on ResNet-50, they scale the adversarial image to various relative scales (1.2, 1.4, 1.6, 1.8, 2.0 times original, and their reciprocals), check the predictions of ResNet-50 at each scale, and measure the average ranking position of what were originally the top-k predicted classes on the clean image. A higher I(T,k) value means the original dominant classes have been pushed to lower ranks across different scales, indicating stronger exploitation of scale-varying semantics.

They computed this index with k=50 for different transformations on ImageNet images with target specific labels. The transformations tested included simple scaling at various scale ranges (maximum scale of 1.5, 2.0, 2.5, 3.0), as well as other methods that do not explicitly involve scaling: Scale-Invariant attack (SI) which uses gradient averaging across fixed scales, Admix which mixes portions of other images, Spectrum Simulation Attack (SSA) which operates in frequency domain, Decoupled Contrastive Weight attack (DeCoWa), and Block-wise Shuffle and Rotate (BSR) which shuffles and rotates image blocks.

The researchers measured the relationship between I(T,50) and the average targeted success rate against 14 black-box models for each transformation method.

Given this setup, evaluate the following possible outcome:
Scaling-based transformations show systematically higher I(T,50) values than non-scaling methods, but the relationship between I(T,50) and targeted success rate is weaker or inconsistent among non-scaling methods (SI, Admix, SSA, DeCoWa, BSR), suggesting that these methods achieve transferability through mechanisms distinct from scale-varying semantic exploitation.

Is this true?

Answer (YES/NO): NO